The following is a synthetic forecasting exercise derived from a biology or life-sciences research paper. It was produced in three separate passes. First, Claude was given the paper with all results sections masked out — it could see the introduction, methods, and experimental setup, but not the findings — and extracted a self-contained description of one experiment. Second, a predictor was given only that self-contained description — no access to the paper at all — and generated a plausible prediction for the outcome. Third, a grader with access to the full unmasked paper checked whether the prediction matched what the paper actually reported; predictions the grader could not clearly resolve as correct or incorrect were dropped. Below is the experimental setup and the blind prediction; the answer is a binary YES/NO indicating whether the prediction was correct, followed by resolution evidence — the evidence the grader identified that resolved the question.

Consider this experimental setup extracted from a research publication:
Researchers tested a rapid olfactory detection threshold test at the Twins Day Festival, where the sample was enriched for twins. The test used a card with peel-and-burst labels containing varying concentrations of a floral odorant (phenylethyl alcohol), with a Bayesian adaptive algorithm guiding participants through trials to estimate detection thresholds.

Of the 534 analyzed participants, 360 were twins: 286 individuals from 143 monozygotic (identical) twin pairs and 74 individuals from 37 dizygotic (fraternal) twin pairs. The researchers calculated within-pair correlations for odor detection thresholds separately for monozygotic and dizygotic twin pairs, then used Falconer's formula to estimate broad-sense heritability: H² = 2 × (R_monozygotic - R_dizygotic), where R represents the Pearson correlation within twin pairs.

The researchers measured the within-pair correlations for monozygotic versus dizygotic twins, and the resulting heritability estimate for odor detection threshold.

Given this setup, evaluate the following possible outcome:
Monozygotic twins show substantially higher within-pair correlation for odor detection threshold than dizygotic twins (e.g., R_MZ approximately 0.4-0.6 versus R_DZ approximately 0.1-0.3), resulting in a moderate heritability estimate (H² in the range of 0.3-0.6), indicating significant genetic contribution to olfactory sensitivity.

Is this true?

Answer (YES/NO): YES